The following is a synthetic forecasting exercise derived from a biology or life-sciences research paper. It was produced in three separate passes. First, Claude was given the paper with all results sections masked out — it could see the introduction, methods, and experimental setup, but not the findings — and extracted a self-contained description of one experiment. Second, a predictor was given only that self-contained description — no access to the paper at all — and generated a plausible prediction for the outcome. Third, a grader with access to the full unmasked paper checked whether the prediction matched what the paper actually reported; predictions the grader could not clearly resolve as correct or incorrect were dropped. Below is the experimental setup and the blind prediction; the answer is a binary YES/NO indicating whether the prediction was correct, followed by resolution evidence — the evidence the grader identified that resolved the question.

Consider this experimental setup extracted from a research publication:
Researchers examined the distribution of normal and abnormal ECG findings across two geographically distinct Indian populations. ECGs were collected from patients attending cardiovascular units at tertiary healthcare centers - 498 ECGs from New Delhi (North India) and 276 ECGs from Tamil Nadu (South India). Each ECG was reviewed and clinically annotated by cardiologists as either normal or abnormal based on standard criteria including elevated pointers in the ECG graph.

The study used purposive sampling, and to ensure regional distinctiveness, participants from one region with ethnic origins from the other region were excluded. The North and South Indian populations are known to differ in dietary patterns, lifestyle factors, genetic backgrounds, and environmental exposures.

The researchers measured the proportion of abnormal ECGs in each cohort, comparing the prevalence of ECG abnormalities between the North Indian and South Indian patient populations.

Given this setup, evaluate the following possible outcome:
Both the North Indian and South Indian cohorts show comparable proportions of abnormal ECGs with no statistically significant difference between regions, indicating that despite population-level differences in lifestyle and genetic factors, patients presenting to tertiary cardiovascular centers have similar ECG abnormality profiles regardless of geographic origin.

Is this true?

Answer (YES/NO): NO